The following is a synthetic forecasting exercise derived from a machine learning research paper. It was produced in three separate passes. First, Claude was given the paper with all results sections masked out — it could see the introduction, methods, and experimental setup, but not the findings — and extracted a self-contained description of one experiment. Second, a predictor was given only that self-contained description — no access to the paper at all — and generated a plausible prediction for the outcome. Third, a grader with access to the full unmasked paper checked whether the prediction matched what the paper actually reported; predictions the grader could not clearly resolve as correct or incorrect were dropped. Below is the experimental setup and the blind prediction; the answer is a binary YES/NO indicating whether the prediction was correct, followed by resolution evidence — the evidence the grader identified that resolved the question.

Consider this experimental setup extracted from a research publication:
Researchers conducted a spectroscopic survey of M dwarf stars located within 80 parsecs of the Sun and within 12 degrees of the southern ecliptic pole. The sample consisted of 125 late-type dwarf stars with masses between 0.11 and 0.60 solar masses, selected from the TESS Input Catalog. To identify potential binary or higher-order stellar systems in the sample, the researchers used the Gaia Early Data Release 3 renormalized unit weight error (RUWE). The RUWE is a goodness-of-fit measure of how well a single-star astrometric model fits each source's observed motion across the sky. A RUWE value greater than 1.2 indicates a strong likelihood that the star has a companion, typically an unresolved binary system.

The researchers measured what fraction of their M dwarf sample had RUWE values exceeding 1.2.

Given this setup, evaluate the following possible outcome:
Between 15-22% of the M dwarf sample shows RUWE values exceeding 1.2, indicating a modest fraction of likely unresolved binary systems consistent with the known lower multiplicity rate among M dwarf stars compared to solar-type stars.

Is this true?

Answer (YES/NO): NO